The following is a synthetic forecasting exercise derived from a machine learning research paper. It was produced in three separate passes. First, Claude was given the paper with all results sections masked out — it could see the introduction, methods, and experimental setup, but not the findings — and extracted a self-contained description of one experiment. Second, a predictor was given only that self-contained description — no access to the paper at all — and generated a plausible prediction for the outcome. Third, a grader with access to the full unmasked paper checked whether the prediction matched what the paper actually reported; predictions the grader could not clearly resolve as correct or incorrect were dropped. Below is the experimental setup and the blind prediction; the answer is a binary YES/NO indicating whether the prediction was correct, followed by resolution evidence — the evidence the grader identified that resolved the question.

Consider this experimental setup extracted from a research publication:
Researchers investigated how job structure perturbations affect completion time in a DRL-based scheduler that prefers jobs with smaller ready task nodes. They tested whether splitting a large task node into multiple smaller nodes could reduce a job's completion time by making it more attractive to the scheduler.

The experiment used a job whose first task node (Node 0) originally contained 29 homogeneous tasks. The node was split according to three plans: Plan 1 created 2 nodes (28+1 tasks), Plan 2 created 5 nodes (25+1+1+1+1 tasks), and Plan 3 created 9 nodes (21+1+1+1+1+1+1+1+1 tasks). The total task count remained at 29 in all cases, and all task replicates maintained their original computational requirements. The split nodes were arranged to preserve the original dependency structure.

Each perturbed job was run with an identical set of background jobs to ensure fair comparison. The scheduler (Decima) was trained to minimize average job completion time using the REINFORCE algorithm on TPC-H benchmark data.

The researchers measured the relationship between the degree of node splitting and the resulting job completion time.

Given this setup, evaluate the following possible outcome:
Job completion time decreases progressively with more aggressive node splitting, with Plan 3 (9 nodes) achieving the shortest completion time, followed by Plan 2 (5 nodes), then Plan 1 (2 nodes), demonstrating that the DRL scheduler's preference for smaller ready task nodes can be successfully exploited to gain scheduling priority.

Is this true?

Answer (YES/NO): YES